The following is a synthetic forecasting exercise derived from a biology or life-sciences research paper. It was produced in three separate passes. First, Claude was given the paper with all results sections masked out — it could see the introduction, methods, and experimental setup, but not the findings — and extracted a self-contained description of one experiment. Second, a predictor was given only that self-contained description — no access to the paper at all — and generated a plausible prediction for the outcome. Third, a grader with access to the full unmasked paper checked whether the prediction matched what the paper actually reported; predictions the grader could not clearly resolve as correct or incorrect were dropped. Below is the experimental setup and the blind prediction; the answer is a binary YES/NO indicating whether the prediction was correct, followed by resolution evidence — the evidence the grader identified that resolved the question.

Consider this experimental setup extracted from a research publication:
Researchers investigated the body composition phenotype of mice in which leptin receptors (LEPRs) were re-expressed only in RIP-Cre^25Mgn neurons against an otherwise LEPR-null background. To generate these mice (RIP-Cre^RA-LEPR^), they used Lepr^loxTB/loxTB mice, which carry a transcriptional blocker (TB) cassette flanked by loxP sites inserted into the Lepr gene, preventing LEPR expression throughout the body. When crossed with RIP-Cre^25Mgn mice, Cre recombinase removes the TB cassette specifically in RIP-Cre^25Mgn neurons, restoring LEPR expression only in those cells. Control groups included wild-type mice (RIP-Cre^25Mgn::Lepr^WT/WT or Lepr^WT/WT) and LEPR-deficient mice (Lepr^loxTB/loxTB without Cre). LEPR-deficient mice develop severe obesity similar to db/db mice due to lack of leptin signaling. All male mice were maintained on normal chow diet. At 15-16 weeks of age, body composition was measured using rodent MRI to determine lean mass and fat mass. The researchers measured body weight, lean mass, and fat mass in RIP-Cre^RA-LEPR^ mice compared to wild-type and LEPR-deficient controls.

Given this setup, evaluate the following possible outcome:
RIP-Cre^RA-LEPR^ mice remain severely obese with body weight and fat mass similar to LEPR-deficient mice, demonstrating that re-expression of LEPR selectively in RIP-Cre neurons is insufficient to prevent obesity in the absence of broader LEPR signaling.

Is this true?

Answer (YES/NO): NO